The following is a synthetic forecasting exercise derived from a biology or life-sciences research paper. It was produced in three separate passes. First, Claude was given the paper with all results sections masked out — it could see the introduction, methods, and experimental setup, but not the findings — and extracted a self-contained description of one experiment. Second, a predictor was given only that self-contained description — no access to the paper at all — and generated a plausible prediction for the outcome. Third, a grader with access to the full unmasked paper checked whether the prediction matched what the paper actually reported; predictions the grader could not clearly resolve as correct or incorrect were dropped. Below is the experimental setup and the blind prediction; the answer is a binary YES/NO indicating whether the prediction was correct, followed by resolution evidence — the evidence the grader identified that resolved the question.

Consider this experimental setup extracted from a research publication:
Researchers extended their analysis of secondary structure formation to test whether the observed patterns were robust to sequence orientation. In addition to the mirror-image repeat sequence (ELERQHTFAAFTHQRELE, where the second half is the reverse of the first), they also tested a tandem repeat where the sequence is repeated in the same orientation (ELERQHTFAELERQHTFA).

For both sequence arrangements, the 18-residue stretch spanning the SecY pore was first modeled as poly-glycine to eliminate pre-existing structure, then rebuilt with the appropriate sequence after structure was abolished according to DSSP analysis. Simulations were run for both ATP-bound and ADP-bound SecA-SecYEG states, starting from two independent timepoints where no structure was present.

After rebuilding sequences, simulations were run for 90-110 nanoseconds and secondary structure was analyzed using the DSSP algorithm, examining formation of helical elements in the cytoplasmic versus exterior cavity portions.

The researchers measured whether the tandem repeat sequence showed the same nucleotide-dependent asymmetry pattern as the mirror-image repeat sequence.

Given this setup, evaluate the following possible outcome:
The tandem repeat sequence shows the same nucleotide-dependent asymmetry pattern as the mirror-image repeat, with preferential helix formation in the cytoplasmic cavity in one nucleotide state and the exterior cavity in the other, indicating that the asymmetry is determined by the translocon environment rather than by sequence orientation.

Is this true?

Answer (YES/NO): NO